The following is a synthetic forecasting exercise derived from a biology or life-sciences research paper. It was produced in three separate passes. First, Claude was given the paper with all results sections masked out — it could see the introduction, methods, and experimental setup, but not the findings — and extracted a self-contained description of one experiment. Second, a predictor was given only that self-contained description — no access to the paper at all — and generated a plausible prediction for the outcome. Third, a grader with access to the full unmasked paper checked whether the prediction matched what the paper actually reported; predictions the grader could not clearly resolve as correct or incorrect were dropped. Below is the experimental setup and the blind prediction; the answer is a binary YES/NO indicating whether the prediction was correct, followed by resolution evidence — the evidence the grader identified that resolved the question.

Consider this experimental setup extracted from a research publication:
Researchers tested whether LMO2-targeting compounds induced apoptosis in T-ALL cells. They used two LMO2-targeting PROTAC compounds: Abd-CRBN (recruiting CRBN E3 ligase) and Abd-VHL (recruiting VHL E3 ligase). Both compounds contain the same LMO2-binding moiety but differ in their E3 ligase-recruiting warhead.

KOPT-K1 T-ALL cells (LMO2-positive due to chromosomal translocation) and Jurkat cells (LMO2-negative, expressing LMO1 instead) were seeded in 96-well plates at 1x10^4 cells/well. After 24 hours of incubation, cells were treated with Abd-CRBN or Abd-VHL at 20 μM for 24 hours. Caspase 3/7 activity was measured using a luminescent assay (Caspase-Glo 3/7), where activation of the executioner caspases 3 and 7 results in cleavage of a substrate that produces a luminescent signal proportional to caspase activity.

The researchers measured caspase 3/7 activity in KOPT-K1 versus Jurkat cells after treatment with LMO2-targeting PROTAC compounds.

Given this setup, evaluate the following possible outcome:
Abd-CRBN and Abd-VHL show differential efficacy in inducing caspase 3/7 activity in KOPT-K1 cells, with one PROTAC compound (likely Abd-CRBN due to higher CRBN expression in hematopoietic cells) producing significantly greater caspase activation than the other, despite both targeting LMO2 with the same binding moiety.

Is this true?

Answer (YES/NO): NO